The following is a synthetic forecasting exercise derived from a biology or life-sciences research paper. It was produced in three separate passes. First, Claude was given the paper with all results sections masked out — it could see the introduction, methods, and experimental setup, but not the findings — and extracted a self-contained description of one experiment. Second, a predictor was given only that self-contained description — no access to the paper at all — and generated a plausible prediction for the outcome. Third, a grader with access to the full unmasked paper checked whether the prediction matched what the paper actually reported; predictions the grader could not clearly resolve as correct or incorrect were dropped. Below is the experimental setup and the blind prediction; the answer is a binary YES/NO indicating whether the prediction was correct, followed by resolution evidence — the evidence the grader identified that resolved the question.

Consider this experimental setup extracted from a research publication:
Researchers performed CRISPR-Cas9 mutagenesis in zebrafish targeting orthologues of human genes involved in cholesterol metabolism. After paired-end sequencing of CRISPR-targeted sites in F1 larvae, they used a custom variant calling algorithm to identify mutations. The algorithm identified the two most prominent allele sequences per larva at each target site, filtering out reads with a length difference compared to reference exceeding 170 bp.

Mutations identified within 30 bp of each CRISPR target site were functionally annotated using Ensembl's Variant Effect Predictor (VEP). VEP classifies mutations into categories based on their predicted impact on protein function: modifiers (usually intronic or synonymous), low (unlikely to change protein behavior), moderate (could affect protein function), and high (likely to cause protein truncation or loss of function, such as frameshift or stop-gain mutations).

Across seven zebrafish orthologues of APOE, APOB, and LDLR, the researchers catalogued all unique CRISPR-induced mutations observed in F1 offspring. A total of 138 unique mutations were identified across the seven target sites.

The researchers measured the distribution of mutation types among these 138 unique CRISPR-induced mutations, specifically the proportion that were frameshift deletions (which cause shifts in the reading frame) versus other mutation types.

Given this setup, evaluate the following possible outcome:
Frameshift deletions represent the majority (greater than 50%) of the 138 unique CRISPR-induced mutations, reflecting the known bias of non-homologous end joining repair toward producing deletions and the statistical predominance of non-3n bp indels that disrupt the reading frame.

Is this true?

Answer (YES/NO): NO